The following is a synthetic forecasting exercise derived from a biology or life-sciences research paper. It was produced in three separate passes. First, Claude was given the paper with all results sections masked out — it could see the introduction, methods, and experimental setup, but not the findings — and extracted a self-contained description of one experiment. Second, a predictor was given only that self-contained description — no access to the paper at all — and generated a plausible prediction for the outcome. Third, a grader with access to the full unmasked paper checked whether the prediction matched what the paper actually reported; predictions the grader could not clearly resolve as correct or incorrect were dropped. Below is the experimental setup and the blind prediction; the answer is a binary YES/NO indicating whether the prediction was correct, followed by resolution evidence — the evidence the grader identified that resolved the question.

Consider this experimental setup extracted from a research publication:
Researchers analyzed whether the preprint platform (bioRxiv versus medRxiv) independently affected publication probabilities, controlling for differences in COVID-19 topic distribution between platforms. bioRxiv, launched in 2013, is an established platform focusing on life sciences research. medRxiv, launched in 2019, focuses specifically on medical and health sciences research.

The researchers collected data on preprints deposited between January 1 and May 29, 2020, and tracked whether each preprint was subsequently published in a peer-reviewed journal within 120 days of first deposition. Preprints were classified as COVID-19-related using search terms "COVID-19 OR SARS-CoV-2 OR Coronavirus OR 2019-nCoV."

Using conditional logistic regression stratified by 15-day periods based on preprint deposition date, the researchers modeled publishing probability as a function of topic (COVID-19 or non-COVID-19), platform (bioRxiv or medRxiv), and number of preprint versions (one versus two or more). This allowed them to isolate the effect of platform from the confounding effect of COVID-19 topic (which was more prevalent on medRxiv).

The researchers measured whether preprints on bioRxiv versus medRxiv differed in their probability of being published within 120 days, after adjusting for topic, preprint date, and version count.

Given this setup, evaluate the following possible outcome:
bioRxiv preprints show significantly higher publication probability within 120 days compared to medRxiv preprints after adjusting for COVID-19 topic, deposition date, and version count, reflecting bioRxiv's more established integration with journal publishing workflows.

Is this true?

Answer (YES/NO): YES